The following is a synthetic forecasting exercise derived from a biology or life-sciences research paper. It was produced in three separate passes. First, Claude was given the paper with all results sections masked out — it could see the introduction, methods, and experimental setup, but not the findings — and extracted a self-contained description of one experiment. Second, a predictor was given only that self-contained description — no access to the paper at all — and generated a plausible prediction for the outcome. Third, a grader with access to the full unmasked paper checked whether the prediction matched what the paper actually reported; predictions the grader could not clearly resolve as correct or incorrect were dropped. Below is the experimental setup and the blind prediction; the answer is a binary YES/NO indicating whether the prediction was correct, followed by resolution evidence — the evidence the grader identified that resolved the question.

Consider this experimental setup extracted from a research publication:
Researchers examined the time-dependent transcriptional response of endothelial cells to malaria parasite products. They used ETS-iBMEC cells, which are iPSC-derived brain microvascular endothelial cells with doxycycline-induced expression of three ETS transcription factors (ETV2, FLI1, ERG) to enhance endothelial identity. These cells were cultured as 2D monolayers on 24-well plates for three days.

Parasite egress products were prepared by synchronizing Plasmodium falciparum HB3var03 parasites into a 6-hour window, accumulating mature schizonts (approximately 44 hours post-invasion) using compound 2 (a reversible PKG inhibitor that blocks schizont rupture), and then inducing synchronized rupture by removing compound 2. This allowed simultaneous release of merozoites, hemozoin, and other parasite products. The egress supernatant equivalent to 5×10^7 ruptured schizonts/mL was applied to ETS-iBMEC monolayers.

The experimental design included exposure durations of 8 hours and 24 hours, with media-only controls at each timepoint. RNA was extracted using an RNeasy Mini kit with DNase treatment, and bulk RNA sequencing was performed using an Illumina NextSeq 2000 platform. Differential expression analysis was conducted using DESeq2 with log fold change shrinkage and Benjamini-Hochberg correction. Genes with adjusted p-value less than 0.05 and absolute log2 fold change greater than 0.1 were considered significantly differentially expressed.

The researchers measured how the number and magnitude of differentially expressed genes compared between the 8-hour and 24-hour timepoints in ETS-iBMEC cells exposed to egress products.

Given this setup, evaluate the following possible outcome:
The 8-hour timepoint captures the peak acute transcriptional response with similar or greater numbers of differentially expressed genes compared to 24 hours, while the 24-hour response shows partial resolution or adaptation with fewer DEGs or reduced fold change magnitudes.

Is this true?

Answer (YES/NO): NO